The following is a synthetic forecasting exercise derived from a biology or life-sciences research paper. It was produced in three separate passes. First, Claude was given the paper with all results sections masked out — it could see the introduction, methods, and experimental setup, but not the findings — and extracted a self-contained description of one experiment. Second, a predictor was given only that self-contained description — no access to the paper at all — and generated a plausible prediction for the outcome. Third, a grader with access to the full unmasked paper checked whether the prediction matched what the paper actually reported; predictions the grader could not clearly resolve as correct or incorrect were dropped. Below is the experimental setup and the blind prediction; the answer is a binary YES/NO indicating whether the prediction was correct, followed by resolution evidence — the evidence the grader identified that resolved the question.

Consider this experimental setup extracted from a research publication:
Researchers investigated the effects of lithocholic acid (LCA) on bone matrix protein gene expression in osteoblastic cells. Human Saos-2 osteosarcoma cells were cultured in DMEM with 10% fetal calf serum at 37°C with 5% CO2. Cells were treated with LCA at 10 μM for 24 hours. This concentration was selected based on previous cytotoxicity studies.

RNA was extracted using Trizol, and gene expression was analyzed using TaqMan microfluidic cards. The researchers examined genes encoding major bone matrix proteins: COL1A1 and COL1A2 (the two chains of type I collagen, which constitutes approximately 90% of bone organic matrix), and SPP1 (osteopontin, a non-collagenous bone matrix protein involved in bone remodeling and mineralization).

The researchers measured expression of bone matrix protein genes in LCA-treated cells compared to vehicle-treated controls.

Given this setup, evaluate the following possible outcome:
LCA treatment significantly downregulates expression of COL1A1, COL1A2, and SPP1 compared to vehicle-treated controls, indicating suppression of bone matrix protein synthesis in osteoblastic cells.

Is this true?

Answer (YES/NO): NO